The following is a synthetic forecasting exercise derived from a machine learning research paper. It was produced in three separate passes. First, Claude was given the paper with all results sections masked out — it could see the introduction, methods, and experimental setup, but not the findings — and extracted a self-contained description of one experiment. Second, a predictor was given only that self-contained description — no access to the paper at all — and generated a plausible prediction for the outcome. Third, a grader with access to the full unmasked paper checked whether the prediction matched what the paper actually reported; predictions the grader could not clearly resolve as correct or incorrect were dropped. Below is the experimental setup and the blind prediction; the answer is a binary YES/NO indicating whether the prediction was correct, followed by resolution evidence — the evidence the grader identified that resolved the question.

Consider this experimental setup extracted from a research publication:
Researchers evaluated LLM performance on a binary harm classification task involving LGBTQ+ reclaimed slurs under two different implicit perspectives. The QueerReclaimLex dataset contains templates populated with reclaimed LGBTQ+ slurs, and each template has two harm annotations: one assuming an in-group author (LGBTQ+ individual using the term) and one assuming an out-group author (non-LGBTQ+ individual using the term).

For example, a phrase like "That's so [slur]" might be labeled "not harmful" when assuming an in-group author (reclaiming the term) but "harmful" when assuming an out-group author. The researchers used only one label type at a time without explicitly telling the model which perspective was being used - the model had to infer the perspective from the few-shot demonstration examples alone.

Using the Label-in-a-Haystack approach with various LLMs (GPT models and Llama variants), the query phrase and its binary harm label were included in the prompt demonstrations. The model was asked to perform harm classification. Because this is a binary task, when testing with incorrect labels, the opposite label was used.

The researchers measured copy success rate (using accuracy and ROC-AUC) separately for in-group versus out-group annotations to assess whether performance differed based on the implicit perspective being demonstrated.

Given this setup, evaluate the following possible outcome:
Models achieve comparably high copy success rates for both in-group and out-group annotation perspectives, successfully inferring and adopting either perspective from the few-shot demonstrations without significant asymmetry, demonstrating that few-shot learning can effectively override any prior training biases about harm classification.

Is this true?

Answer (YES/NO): NO